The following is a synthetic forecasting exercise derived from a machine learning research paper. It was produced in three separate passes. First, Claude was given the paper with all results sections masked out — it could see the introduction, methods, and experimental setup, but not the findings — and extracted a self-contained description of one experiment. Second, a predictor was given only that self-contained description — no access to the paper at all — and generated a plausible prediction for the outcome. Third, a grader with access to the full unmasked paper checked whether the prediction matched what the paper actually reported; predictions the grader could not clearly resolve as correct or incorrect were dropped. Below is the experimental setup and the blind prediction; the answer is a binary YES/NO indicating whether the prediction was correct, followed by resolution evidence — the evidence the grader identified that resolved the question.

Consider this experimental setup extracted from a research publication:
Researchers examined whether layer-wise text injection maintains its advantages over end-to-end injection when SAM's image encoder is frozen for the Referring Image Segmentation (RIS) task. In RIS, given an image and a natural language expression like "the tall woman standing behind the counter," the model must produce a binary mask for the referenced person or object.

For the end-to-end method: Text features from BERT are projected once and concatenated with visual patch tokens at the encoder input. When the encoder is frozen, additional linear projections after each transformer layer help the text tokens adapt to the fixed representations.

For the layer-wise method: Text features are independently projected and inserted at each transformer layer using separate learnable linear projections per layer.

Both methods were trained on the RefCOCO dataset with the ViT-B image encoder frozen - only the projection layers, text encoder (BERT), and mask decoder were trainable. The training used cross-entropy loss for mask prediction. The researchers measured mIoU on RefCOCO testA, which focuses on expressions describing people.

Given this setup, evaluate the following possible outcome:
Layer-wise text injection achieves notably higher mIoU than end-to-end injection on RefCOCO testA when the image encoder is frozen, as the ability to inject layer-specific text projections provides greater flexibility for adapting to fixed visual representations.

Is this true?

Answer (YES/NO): YES